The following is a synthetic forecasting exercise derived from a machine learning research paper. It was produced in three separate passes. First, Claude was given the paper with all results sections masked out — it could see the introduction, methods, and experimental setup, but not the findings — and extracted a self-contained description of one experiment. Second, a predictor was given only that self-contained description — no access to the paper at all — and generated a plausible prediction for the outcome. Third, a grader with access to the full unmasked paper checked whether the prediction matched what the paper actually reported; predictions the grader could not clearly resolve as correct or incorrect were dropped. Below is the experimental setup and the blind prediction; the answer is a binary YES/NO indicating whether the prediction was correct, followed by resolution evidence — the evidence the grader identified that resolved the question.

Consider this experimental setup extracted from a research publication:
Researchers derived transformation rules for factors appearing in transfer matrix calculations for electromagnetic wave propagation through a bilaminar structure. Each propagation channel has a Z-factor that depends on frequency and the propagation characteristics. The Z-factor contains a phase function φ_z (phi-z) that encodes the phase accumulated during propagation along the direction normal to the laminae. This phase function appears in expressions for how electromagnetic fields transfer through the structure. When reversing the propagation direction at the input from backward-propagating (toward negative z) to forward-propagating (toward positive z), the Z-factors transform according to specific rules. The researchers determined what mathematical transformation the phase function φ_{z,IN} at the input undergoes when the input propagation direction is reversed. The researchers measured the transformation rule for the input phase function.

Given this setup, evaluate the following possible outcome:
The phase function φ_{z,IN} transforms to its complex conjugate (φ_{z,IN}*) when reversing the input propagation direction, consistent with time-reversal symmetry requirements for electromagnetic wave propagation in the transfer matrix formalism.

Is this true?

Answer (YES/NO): NO